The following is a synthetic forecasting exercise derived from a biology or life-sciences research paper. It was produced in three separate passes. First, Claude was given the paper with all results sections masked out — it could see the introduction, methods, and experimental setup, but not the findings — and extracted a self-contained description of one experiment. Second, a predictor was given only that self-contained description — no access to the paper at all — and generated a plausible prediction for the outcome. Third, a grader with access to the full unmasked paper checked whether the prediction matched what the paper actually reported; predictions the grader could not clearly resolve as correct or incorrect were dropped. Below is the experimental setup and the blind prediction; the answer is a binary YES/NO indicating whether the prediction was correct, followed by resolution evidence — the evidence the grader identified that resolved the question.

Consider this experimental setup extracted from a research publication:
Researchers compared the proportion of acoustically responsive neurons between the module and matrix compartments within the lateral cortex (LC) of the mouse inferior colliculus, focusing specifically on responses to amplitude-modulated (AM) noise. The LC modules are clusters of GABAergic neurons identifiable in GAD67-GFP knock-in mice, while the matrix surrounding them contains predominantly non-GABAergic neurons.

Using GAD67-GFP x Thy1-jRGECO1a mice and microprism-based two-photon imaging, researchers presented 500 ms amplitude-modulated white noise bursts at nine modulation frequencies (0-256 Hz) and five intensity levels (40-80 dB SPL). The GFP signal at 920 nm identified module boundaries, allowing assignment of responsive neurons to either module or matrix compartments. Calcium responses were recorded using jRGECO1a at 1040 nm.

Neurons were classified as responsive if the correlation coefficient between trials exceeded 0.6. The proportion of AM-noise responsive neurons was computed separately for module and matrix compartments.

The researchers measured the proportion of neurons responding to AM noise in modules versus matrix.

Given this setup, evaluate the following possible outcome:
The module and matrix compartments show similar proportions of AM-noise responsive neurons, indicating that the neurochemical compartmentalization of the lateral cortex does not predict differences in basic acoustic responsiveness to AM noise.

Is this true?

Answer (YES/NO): NO